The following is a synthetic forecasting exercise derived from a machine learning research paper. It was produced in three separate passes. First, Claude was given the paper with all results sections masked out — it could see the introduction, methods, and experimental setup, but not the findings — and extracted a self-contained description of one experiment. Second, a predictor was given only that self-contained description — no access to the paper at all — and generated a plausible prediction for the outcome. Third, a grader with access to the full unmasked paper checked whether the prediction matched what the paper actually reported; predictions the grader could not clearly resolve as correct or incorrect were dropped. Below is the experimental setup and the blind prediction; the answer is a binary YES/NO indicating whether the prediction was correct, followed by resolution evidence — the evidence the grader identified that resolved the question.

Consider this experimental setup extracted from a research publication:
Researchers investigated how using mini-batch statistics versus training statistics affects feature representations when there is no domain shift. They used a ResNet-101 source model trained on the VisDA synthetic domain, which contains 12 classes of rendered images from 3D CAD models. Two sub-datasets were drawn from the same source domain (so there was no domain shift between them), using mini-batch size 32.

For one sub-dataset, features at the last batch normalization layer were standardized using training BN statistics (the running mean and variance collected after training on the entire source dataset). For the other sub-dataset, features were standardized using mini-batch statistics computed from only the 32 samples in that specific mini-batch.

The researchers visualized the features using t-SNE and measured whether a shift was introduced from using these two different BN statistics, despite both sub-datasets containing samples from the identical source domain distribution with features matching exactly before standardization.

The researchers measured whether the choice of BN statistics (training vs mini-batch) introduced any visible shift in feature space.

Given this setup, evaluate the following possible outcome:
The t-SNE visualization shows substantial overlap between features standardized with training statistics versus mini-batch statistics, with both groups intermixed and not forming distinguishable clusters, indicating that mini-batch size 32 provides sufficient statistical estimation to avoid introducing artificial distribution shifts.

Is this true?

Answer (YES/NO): NO